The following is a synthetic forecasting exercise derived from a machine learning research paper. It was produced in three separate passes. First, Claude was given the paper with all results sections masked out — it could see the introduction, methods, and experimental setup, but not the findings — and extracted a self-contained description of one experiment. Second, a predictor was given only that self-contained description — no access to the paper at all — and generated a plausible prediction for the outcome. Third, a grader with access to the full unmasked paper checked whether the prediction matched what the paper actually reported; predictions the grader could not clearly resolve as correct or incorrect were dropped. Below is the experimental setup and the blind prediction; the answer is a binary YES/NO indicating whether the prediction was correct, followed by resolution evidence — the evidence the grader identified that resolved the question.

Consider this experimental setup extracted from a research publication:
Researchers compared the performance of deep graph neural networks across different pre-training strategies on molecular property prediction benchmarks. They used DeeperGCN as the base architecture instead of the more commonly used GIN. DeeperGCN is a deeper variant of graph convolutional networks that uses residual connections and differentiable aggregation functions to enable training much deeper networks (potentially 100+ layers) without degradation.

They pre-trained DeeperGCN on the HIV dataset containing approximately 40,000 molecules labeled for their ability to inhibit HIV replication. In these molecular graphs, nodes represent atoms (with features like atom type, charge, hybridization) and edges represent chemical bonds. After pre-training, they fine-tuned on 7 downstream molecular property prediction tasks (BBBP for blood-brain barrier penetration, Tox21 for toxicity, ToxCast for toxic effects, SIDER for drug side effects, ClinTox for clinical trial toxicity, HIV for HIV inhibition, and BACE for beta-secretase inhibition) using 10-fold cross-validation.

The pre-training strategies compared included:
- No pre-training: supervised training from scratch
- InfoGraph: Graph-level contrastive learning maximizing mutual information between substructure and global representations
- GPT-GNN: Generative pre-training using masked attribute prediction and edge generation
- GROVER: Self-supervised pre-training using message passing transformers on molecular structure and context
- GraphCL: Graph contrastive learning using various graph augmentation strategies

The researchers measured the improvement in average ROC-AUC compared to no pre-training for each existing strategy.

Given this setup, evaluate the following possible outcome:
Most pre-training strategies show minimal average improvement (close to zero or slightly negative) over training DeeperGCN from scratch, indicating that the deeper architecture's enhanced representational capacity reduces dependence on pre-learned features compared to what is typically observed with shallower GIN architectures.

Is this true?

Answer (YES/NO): NO